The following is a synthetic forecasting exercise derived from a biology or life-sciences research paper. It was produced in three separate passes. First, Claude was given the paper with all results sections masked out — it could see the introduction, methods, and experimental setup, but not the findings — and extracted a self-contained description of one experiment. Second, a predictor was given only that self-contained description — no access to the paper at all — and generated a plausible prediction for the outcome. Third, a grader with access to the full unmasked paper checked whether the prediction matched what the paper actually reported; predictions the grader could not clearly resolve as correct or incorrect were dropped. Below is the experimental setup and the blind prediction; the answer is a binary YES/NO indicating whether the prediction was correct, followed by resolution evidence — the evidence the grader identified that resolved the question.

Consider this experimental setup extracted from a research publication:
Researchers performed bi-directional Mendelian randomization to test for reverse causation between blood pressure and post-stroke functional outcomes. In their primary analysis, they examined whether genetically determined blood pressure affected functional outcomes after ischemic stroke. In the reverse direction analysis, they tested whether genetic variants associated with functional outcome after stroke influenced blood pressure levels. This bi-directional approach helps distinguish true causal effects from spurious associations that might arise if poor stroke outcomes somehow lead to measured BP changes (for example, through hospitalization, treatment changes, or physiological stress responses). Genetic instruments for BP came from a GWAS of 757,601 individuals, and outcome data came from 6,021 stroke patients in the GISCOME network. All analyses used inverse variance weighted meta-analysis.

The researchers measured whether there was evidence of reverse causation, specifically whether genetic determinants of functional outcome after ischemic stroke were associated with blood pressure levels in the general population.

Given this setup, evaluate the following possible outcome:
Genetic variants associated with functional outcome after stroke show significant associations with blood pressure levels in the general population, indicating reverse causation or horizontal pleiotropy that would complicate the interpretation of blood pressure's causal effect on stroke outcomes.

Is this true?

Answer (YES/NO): NO